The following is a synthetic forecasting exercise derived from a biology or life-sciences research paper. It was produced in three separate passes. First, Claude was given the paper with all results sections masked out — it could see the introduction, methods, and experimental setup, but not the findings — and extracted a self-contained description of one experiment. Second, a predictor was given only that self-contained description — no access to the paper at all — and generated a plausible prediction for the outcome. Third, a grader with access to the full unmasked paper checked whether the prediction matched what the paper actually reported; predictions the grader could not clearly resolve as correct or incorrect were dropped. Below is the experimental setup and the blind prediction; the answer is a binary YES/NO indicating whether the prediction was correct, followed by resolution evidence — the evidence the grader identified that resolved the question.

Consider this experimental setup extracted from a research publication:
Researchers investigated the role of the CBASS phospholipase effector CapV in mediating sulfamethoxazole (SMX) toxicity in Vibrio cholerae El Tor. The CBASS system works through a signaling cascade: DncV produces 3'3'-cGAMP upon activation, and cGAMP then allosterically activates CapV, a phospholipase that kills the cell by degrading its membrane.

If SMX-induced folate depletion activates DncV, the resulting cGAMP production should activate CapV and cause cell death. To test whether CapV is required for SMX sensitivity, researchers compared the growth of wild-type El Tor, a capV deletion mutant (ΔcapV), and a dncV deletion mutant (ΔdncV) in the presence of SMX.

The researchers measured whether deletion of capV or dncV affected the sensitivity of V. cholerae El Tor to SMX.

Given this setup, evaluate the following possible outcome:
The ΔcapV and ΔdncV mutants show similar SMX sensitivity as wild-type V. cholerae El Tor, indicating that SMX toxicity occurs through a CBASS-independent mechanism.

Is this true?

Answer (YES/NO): NO